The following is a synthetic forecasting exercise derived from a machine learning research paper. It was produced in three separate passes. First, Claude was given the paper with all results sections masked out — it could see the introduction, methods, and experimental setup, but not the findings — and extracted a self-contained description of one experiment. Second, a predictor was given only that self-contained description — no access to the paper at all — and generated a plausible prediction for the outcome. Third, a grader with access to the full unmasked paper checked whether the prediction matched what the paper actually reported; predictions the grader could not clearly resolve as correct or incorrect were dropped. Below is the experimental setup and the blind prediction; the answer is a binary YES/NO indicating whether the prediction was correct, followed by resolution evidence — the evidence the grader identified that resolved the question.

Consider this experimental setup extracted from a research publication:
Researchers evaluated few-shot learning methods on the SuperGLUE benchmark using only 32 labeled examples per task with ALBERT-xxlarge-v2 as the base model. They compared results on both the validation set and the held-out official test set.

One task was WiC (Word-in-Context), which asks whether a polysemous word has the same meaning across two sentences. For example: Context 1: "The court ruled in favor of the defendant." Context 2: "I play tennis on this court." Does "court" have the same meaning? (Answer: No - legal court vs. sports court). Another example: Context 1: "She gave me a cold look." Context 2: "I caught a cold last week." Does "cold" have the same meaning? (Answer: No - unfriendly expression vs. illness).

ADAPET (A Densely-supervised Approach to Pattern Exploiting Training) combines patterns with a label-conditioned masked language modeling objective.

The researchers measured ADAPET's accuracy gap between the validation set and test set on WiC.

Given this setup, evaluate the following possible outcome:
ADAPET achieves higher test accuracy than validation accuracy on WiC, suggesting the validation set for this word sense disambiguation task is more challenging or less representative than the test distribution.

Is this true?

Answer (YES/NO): NO